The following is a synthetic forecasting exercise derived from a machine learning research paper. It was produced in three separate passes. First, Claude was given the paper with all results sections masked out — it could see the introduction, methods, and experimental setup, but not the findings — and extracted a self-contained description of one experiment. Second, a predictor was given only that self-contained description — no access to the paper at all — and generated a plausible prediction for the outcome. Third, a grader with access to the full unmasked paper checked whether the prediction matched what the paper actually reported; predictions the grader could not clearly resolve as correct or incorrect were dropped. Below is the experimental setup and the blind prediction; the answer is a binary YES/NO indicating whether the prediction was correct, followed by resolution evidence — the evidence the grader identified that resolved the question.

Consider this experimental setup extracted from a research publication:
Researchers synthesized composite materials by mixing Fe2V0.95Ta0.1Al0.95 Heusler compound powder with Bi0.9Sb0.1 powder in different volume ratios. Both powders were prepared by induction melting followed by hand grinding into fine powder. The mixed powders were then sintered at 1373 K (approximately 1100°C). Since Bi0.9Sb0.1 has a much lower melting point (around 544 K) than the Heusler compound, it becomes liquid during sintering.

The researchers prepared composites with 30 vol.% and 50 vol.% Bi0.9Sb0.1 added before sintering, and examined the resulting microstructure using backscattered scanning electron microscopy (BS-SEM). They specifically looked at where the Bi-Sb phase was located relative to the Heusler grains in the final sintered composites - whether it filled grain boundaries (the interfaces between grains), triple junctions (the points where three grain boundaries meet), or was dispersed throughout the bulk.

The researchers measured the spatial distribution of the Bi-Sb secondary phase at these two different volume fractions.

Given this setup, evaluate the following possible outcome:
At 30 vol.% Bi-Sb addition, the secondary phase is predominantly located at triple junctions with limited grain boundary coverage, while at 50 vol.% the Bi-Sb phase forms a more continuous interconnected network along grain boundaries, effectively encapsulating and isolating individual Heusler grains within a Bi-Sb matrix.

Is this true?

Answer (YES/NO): YES